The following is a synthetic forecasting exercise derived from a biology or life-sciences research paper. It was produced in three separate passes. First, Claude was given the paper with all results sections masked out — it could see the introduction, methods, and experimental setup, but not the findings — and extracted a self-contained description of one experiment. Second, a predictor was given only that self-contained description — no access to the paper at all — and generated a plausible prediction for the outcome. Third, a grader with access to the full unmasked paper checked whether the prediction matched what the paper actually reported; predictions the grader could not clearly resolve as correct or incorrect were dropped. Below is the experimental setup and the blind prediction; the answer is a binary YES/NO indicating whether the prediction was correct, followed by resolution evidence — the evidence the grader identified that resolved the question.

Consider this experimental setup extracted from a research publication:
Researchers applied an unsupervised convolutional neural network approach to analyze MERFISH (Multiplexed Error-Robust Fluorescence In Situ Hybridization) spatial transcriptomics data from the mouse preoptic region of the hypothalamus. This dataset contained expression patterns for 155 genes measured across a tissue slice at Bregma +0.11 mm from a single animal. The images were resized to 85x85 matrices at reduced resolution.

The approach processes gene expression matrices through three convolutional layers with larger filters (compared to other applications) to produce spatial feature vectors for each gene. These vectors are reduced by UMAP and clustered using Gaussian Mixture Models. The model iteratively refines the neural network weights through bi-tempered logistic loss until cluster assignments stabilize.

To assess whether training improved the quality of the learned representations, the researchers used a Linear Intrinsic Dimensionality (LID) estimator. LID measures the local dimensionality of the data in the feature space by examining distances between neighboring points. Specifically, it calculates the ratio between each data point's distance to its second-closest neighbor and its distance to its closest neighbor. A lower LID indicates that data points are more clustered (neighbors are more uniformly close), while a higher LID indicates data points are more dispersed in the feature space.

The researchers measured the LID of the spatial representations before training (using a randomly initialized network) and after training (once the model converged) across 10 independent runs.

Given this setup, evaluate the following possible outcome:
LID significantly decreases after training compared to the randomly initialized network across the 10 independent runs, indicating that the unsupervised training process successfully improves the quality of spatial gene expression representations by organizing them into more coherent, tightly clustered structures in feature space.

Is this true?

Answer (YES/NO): YES